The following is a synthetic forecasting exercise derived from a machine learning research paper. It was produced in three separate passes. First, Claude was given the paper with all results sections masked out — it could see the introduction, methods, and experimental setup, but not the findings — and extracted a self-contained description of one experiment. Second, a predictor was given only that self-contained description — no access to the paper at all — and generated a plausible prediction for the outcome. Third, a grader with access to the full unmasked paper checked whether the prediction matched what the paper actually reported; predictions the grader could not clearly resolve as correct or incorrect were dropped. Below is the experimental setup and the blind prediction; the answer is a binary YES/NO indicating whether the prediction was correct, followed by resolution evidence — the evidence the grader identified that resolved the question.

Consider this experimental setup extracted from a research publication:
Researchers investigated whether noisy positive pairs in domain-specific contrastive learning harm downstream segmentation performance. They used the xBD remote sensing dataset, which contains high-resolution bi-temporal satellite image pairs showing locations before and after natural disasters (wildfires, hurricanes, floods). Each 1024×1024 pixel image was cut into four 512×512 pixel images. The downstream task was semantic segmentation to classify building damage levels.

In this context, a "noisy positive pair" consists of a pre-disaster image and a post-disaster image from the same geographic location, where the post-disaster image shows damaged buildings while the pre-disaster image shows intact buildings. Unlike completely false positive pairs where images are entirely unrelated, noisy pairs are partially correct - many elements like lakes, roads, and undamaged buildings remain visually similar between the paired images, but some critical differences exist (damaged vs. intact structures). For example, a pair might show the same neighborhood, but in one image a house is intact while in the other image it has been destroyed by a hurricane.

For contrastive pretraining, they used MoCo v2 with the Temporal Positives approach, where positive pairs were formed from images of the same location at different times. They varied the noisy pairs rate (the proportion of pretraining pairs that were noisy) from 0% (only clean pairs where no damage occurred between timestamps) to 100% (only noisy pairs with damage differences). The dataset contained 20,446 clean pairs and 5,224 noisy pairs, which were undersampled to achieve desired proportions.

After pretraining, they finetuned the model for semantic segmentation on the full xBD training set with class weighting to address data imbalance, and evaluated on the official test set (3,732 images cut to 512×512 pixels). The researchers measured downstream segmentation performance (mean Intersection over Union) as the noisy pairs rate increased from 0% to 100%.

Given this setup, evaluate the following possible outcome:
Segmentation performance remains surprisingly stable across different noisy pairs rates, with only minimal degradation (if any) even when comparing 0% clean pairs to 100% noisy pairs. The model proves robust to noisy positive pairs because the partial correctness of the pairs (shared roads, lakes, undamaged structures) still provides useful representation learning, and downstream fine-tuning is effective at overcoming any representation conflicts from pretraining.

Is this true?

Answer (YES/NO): YES